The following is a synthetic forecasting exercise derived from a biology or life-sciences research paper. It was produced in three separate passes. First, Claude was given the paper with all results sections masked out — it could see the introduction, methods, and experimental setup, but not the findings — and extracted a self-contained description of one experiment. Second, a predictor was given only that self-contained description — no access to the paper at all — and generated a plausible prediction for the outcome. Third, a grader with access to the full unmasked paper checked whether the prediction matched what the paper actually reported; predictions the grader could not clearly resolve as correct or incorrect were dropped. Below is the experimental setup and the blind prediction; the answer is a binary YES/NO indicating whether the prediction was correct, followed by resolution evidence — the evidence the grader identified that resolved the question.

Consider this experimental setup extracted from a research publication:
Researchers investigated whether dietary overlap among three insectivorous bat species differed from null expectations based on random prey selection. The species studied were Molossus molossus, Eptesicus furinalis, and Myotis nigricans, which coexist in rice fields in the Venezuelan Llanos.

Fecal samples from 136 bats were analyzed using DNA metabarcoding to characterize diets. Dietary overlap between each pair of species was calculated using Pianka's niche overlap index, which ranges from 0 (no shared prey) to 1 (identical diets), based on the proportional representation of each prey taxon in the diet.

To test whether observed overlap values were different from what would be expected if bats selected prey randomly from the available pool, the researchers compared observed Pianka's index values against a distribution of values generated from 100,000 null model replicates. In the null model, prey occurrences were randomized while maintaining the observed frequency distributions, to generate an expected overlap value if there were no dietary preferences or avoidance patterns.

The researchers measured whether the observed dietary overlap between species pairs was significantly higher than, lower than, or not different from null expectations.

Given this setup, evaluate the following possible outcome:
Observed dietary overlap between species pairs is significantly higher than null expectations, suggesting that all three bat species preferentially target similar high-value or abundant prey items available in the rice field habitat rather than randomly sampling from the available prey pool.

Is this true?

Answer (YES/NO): YES